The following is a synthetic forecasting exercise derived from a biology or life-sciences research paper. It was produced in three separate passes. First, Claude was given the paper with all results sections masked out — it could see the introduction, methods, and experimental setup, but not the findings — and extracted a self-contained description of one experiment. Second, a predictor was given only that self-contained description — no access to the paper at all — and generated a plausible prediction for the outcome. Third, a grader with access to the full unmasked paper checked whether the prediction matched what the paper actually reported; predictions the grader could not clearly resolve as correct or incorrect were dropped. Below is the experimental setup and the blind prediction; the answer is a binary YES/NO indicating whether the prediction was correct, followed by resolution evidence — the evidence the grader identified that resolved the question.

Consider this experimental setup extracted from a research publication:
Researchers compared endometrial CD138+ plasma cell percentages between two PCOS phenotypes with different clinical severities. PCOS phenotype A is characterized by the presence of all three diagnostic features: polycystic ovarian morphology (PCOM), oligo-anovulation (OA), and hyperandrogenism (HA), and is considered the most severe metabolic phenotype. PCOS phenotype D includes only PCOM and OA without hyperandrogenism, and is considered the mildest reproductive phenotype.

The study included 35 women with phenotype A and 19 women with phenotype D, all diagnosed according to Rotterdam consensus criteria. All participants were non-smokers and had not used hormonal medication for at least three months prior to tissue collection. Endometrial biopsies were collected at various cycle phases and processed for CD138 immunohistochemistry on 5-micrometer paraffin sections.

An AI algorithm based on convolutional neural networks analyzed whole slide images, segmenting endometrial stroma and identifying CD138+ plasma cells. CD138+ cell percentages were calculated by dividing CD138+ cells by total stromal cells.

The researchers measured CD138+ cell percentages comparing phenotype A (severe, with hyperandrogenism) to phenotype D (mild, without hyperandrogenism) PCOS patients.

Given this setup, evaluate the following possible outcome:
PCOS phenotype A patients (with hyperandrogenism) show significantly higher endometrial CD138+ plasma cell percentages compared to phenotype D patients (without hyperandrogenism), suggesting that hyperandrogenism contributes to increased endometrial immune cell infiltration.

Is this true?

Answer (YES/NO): YES